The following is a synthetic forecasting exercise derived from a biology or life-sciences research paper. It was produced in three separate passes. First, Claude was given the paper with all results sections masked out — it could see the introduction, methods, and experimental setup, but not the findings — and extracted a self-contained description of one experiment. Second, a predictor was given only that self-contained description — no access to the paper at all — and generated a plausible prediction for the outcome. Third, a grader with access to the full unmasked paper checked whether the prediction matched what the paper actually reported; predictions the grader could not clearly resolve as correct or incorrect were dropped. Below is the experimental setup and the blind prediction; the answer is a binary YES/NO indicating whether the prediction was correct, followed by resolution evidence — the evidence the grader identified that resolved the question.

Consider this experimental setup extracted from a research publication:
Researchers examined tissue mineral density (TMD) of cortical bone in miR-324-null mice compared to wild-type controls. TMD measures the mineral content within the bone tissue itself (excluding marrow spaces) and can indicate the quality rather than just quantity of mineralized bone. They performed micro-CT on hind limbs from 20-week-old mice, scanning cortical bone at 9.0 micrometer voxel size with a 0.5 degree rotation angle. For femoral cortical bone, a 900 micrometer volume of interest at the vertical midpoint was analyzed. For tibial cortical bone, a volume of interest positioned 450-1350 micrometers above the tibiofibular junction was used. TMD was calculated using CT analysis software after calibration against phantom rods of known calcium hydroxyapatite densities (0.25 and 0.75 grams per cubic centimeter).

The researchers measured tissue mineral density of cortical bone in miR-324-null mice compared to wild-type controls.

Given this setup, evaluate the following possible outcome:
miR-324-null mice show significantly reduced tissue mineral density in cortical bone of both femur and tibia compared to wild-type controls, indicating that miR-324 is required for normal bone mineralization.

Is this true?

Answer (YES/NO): NO